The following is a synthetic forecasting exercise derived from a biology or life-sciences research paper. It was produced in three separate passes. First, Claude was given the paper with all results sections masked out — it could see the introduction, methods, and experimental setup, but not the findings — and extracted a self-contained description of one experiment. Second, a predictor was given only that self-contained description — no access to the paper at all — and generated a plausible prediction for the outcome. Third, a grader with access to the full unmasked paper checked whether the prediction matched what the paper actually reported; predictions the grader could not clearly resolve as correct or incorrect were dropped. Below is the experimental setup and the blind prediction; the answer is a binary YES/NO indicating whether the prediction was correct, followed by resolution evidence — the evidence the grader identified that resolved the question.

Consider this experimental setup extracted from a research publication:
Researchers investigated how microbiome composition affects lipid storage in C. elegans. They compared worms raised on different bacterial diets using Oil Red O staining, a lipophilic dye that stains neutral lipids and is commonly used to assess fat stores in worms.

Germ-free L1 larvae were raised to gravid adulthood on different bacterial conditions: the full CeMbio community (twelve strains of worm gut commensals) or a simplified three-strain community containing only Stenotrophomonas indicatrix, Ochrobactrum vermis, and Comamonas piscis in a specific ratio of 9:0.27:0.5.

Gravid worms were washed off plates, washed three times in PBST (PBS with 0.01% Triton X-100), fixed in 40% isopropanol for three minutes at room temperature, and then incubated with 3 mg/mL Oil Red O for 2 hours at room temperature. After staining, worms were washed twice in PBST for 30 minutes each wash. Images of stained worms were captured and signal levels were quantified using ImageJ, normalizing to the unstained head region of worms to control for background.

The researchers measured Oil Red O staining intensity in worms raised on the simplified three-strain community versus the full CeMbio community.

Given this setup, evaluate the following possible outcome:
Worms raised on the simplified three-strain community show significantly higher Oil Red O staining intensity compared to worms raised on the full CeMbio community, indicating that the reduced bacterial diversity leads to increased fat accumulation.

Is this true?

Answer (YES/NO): YES